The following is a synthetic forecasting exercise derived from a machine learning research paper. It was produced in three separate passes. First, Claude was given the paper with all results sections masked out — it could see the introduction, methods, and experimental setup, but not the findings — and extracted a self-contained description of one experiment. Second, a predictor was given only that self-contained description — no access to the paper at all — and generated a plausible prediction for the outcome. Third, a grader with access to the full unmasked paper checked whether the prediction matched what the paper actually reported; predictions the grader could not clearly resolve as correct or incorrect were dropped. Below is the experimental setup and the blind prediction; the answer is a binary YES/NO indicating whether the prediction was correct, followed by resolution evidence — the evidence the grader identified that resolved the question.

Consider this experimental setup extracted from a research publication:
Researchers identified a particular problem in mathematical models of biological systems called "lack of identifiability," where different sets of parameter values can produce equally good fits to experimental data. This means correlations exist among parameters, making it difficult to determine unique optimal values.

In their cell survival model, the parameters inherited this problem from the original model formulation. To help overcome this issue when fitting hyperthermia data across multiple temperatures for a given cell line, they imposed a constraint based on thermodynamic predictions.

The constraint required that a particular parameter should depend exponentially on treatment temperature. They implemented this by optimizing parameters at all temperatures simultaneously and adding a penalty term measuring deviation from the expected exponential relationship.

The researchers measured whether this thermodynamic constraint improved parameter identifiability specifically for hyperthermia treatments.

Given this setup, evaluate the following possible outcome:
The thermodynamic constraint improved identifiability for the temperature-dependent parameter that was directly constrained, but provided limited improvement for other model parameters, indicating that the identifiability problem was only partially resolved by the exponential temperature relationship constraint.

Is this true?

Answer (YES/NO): NO